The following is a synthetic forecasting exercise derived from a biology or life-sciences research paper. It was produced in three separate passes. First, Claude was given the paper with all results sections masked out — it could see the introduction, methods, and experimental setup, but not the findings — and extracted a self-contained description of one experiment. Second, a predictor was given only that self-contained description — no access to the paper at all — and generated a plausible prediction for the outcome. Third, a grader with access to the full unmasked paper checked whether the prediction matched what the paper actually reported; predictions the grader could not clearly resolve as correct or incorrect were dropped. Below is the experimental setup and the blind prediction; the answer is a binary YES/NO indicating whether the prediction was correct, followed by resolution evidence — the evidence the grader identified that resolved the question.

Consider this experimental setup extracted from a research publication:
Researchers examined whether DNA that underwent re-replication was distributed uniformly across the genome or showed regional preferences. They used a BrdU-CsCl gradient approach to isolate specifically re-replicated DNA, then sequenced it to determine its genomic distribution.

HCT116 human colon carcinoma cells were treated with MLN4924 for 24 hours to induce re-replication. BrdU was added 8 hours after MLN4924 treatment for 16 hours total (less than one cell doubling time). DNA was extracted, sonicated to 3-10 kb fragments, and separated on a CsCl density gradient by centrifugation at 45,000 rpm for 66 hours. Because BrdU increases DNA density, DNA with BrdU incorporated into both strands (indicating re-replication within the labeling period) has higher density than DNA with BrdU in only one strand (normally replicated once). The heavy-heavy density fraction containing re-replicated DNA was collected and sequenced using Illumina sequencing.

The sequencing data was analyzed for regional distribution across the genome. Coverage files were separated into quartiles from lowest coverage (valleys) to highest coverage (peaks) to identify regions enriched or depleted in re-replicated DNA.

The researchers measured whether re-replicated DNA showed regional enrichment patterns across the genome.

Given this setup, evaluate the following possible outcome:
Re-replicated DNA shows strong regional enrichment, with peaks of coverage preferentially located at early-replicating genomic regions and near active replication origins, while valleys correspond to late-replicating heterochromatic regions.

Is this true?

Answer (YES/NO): YES